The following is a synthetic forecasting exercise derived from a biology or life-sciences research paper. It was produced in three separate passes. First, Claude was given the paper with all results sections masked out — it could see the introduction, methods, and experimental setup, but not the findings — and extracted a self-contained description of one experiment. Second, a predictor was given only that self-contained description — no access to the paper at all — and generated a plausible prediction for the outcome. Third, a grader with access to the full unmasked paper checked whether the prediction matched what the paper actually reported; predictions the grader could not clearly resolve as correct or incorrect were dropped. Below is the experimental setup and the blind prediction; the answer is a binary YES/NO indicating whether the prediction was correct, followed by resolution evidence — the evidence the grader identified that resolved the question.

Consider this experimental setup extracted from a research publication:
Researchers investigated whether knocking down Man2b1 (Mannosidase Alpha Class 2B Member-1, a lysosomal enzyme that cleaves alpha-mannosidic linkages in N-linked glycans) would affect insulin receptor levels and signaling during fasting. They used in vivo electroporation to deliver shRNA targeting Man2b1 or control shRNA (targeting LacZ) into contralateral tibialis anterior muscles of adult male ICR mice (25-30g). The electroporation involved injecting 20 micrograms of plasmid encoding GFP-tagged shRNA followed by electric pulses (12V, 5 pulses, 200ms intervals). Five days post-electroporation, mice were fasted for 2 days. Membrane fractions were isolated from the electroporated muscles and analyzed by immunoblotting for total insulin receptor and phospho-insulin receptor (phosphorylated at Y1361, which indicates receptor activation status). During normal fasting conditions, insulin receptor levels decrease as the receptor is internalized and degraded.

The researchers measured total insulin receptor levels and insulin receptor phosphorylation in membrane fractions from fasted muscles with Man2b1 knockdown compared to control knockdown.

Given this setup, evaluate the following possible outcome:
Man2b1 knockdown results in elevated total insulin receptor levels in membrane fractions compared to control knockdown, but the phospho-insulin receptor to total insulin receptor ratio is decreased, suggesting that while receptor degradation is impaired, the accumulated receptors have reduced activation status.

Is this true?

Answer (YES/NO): NO